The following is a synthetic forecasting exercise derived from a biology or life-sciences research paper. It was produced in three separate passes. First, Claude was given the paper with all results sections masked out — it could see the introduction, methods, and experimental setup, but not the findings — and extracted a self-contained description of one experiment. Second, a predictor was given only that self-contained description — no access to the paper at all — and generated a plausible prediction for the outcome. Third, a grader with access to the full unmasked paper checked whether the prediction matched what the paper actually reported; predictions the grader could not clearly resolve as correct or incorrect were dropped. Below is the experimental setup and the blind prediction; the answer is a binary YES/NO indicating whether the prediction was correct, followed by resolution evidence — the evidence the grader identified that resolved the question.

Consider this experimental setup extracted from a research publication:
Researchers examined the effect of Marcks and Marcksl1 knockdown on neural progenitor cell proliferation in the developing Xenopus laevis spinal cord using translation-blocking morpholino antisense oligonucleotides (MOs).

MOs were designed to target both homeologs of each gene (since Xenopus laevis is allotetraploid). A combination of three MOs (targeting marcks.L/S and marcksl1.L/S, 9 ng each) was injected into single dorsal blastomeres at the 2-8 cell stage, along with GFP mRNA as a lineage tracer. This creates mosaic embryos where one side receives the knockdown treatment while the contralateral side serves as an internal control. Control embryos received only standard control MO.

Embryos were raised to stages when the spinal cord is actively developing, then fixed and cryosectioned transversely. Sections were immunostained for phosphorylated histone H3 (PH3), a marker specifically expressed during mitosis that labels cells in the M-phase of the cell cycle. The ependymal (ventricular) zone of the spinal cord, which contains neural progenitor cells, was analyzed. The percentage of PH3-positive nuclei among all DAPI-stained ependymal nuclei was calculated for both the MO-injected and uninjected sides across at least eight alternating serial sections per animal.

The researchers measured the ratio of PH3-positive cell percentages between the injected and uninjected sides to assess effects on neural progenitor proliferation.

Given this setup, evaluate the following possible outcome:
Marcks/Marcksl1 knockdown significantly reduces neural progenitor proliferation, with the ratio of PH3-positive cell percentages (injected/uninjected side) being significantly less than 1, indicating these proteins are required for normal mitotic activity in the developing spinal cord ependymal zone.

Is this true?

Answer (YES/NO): YES